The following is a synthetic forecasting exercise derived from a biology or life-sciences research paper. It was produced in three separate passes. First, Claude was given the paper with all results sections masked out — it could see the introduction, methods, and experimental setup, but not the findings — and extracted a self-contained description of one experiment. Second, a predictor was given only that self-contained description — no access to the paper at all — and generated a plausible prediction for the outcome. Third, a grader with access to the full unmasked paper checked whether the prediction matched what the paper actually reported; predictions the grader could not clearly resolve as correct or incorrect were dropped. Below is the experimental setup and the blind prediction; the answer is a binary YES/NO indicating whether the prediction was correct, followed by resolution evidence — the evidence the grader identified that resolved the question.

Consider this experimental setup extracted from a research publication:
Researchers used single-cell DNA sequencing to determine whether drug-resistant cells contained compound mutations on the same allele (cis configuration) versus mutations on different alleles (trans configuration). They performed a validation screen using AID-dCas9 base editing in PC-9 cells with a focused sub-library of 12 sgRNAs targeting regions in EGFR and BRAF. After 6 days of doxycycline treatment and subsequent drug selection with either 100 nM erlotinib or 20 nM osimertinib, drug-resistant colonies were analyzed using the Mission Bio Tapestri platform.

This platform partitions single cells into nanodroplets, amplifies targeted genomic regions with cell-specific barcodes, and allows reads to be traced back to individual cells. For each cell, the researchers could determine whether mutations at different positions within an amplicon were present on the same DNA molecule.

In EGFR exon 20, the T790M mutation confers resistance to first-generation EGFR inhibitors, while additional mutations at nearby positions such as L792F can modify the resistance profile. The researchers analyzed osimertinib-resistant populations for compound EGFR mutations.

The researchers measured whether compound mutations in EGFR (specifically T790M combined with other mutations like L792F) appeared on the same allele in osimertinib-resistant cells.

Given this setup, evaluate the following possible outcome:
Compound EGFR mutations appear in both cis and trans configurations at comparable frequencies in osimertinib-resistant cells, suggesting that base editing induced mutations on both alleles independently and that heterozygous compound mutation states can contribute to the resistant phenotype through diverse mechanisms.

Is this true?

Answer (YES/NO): NO